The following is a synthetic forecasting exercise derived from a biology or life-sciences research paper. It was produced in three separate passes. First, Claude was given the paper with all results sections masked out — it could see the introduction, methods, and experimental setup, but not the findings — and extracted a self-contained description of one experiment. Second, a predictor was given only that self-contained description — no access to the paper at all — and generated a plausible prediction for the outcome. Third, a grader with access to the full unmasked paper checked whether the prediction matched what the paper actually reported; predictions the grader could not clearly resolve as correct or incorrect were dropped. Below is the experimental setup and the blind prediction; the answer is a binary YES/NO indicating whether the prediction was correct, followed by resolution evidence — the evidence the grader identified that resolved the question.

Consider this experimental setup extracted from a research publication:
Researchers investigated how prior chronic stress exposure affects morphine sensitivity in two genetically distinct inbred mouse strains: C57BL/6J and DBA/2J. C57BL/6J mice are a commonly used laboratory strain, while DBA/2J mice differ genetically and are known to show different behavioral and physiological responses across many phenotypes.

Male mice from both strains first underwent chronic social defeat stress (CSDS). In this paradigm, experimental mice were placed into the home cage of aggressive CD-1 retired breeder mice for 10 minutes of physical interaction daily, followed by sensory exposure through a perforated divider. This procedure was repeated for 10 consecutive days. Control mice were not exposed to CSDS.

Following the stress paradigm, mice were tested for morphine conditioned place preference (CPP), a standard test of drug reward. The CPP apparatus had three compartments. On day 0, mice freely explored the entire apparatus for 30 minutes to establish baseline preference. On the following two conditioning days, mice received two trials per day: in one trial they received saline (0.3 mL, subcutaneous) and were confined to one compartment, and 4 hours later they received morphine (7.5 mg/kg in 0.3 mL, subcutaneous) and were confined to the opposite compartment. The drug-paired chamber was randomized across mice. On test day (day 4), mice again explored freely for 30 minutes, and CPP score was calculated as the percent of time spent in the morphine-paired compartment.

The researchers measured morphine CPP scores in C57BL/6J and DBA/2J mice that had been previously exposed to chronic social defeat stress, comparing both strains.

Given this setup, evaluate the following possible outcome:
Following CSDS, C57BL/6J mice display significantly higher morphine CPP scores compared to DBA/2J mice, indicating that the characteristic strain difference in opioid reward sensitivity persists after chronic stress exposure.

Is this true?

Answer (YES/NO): NO